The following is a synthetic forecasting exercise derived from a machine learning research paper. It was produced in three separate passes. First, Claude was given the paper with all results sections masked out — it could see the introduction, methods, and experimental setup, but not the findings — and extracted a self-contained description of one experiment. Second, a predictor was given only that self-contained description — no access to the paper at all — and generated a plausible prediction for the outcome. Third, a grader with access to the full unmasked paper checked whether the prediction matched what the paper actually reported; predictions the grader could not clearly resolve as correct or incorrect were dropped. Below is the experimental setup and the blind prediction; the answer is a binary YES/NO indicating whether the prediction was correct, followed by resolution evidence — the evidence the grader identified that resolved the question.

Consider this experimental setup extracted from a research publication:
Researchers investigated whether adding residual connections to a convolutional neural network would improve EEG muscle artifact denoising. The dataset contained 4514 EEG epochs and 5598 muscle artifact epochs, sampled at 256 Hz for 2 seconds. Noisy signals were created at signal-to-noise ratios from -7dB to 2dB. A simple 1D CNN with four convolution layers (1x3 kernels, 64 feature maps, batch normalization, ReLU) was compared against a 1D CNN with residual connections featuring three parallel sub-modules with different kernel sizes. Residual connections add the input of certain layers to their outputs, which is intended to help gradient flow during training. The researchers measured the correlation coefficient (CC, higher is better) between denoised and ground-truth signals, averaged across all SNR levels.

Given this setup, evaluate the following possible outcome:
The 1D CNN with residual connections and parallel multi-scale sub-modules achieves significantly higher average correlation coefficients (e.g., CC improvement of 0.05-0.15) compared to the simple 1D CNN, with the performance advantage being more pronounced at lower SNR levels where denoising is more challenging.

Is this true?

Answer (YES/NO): NO